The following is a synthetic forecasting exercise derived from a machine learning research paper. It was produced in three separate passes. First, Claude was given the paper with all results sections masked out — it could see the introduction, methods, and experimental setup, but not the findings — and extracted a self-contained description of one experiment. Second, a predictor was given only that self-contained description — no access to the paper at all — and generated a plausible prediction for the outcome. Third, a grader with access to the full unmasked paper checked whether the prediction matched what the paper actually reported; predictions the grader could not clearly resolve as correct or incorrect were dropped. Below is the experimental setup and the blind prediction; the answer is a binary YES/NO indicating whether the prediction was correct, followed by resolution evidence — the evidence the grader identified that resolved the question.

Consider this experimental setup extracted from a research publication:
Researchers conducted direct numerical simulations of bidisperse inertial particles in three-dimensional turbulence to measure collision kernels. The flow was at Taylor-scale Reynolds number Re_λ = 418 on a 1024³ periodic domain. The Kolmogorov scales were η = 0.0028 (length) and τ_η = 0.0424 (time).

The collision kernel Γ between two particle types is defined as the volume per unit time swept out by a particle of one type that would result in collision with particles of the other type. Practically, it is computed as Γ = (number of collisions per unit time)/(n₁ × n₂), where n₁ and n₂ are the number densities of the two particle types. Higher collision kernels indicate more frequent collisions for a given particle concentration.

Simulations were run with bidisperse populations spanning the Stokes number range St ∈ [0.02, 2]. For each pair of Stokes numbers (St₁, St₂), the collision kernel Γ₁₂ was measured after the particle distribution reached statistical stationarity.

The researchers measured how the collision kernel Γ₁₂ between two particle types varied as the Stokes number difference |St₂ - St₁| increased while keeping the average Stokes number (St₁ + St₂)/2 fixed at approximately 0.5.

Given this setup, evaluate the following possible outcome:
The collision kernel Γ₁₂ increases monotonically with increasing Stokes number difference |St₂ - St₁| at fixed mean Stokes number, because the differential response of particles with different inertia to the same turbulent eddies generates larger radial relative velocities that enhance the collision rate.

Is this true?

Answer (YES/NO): NO